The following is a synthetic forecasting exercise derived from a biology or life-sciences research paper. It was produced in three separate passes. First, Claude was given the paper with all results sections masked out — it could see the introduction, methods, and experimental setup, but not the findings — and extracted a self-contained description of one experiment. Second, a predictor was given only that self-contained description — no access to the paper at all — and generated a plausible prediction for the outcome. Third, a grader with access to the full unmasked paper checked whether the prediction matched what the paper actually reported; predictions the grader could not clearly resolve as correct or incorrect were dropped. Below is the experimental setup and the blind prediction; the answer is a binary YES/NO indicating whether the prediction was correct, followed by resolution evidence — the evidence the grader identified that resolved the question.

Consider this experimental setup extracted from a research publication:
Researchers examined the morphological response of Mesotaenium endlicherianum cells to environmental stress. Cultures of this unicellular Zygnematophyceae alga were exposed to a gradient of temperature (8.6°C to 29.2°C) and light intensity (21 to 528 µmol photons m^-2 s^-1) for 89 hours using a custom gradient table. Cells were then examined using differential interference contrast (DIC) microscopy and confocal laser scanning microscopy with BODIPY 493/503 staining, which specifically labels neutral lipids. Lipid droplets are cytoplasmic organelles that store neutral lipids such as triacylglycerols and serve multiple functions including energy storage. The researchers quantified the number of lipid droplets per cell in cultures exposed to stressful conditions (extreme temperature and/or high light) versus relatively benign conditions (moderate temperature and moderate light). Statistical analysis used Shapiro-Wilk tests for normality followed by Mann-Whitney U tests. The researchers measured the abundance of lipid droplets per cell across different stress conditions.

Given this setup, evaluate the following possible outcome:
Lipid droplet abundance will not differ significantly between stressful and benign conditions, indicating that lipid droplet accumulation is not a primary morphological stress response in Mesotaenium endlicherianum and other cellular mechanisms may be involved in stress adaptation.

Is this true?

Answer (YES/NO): NO